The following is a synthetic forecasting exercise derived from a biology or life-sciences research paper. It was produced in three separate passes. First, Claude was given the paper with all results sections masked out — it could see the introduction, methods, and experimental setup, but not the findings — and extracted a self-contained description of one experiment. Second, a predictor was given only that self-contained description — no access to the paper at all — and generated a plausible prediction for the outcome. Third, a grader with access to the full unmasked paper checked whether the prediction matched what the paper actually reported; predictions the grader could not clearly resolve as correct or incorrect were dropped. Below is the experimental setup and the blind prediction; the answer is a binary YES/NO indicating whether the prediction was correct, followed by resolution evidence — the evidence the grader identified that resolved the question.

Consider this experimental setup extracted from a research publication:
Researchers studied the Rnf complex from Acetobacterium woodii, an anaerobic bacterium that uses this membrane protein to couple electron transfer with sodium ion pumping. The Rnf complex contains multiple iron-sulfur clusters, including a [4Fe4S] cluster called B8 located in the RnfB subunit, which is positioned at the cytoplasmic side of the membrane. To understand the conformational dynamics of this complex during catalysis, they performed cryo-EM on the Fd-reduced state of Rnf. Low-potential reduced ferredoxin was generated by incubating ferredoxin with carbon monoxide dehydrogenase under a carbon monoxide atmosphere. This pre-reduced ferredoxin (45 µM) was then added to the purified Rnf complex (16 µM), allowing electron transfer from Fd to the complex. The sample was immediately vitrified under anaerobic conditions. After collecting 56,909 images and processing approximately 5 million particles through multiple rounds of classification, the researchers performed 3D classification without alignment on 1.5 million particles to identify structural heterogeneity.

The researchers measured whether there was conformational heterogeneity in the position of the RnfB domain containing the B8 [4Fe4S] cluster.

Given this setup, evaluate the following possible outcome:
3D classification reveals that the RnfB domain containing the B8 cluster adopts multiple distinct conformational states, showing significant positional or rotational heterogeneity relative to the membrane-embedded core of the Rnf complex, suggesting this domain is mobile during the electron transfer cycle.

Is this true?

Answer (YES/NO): YES